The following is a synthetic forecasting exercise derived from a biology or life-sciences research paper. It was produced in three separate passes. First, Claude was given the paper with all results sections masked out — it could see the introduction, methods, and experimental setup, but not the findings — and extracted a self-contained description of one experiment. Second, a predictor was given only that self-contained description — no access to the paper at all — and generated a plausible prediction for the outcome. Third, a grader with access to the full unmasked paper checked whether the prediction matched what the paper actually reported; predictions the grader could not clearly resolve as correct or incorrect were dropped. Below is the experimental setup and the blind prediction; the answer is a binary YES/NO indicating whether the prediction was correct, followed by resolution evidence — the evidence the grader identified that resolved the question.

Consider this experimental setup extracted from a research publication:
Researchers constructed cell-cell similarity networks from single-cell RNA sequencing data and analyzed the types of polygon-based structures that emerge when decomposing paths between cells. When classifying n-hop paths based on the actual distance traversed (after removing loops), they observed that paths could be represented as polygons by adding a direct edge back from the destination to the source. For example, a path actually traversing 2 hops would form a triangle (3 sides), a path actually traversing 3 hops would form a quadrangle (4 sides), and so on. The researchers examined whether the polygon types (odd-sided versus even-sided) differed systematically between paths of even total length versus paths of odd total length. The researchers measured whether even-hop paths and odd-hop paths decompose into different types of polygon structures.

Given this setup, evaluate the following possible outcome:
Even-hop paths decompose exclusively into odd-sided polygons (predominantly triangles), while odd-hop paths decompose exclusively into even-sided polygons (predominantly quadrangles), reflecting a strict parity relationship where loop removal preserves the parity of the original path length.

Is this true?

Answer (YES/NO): NO